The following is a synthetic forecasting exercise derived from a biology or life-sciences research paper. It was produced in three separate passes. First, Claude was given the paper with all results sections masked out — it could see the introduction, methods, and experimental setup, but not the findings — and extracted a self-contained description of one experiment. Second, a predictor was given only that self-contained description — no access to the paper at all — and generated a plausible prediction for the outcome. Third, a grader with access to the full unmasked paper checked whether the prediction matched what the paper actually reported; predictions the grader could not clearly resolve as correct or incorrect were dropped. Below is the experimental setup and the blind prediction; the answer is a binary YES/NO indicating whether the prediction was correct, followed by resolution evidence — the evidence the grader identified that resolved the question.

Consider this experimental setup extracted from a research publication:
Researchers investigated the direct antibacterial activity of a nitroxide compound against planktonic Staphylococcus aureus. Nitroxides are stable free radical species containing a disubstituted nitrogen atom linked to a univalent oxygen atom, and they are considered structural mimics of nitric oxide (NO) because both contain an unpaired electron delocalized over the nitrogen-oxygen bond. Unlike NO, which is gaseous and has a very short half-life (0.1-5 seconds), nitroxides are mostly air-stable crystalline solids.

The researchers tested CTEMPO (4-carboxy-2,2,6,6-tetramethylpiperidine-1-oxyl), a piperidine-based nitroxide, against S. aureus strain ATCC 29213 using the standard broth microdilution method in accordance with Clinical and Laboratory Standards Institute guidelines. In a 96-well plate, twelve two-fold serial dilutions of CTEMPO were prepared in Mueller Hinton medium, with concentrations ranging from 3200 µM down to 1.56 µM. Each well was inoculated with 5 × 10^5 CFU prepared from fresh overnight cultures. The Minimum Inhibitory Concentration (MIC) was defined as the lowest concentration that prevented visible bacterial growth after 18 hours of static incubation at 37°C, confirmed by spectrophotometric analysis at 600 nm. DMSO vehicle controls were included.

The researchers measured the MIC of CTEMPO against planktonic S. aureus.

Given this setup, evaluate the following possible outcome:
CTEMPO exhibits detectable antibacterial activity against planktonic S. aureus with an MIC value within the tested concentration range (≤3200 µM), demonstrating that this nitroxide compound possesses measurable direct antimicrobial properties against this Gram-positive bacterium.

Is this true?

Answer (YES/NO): NO